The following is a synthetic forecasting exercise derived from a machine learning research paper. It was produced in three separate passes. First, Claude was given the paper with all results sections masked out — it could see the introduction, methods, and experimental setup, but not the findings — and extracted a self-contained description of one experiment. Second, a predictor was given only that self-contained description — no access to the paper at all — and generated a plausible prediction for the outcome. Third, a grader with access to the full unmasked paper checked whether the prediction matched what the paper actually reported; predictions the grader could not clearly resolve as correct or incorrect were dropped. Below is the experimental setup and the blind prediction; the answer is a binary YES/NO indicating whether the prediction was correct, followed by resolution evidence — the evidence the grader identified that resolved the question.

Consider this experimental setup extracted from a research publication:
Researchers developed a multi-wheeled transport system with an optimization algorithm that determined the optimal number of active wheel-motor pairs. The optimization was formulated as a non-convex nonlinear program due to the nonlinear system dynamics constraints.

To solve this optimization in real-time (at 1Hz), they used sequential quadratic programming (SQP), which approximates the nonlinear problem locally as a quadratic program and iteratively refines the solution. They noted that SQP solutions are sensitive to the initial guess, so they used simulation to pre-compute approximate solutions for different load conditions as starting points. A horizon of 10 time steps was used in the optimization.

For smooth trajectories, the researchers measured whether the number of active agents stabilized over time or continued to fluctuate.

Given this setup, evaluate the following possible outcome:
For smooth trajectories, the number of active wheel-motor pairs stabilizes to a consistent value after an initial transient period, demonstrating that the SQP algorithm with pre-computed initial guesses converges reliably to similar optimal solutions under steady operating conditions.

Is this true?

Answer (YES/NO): YES